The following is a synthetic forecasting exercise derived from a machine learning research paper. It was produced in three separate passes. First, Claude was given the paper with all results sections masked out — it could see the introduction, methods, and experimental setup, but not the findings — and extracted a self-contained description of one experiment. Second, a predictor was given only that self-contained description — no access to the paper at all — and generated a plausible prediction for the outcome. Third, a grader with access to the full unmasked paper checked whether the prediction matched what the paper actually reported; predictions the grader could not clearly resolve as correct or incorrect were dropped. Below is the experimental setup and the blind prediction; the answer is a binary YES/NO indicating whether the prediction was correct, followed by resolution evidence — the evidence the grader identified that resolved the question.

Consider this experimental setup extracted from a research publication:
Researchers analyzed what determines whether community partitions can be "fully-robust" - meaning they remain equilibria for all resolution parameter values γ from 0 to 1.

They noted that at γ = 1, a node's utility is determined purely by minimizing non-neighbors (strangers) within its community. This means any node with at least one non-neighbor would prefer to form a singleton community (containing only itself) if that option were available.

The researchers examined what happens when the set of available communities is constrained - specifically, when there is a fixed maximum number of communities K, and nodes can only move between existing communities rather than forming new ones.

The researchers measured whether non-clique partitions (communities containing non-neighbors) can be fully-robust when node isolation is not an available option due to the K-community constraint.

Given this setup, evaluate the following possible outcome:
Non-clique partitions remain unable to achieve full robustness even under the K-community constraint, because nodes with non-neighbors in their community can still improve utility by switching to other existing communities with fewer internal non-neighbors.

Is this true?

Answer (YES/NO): NO